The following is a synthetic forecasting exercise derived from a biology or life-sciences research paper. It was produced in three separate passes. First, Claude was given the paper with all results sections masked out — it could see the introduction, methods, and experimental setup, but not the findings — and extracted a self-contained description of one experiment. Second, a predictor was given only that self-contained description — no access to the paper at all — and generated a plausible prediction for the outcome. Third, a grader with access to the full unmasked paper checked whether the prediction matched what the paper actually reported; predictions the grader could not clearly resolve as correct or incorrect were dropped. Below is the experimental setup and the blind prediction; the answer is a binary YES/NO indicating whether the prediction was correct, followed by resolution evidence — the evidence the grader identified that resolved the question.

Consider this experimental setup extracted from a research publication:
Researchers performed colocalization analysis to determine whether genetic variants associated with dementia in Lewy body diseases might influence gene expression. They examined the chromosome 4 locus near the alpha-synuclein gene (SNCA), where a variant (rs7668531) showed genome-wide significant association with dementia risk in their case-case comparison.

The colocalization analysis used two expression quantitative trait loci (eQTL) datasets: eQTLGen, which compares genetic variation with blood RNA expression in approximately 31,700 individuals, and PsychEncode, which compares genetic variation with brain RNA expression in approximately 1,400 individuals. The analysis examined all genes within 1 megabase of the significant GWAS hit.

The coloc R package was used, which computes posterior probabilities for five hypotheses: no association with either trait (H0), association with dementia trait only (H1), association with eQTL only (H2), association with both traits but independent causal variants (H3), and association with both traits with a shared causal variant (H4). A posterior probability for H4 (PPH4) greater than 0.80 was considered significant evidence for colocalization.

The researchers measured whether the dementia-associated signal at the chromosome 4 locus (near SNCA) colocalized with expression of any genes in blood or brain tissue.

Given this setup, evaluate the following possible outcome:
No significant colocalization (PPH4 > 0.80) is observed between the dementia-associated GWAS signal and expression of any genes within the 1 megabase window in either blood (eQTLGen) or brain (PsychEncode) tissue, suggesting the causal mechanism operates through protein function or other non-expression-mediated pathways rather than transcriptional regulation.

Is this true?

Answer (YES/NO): YES